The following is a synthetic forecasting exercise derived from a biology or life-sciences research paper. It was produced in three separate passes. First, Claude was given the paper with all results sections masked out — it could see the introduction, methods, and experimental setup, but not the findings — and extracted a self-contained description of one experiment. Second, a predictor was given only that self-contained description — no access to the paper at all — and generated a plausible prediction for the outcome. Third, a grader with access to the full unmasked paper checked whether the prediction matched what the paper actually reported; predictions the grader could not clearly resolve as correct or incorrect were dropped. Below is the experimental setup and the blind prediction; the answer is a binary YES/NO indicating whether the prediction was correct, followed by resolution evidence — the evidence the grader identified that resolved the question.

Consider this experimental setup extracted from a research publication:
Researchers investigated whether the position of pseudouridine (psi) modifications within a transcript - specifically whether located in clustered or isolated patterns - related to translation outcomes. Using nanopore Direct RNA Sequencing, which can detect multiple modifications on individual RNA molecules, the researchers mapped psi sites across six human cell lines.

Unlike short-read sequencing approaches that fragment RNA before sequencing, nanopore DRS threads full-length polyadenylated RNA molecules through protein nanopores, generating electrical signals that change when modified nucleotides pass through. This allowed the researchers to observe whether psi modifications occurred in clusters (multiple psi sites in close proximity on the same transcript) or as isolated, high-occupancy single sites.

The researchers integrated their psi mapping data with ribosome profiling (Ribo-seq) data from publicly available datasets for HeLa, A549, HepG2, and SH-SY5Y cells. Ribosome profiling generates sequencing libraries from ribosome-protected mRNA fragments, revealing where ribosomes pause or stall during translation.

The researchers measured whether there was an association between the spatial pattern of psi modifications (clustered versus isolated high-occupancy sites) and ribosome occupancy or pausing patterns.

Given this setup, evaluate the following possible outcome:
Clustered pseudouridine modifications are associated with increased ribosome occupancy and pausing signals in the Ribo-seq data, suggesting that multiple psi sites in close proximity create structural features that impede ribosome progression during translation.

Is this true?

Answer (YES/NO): YES